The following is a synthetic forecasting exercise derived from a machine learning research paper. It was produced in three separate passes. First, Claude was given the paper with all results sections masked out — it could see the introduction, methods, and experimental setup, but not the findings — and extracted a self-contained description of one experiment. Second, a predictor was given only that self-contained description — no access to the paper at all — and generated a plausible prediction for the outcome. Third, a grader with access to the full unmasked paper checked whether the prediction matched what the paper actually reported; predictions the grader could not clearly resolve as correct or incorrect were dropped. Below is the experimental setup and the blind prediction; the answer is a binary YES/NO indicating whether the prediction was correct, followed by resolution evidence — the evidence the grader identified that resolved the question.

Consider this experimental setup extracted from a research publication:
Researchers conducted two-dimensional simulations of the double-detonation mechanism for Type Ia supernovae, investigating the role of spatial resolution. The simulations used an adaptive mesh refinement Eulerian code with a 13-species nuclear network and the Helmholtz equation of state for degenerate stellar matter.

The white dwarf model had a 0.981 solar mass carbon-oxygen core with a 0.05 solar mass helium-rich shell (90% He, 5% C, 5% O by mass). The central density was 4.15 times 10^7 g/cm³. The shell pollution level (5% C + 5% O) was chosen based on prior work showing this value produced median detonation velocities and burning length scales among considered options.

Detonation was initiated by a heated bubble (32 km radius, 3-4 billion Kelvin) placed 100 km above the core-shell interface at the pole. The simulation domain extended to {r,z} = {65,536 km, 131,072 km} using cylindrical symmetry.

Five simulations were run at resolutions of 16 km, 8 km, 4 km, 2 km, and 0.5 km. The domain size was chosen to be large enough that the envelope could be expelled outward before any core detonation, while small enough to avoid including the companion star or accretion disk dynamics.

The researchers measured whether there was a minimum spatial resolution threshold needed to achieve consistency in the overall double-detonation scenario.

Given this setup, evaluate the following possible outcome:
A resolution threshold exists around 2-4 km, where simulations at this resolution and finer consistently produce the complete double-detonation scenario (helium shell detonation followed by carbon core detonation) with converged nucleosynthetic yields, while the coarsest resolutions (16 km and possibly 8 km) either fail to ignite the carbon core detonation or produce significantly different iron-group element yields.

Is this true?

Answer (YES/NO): NO